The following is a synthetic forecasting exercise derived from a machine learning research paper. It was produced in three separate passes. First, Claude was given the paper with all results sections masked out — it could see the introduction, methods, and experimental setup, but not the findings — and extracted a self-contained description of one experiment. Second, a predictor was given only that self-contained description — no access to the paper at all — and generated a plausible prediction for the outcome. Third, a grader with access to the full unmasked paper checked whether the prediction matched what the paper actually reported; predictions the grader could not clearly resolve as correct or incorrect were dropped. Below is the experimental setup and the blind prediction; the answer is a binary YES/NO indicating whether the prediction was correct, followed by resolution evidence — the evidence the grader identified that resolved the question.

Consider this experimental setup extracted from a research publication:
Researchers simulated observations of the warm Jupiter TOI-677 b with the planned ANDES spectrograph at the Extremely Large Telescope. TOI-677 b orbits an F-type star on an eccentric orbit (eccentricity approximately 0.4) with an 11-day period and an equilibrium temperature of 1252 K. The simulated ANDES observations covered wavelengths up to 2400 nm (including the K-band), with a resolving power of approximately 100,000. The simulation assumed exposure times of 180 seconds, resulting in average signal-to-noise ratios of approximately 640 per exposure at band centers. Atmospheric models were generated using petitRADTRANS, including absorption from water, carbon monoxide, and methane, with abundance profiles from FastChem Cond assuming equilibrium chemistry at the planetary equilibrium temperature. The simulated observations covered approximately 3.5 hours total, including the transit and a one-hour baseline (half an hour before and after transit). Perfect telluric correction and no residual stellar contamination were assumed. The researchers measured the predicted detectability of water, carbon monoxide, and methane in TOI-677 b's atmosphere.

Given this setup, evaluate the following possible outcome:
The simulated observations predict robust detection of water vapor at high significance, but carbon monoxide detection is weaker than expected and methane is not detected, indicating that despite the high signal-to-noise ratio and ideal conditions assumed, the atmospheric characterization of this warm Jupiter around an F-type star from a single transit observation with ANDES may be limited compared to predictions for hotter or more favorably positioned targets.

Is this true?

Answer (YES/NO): NO